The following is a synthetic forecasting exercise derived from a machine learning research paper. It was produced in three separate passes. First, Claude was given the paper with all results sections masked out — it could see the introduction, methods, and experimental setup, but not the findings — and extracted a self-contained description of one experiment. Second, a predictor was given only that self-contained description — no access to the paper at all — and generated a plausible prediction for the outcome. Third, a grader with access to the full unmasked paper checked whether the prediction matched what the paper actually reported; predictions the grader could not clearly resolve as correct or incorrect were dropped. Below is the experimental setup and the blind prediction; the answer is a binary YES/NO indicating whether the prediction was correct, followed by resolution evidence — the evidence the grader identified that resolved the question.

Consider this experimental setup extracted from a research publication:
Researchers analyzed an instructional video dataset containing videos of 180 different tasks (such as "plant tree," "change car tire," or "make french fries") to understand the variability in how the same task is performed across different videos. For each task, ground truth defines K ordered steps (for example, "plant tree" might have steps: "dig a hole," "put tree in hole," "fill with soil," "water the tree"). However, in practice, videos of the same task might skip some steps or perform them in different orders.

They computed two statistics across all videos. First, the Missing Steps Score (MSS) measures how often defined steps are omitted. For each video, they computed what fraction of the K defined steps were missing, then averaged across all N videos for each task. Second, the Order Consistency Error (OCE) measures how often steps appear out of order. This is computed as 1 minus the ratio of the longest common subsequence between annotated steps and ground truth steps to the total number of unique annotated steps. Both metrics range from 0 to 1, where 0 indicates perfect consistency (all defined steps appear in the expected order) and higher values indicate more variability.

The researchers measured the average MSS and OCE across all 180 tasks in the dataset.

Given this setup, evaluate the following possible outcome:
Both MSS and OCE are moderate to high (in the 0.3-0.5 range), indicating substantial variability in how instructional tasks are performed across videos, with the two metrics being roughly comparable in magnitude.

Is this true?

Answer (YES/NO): NO